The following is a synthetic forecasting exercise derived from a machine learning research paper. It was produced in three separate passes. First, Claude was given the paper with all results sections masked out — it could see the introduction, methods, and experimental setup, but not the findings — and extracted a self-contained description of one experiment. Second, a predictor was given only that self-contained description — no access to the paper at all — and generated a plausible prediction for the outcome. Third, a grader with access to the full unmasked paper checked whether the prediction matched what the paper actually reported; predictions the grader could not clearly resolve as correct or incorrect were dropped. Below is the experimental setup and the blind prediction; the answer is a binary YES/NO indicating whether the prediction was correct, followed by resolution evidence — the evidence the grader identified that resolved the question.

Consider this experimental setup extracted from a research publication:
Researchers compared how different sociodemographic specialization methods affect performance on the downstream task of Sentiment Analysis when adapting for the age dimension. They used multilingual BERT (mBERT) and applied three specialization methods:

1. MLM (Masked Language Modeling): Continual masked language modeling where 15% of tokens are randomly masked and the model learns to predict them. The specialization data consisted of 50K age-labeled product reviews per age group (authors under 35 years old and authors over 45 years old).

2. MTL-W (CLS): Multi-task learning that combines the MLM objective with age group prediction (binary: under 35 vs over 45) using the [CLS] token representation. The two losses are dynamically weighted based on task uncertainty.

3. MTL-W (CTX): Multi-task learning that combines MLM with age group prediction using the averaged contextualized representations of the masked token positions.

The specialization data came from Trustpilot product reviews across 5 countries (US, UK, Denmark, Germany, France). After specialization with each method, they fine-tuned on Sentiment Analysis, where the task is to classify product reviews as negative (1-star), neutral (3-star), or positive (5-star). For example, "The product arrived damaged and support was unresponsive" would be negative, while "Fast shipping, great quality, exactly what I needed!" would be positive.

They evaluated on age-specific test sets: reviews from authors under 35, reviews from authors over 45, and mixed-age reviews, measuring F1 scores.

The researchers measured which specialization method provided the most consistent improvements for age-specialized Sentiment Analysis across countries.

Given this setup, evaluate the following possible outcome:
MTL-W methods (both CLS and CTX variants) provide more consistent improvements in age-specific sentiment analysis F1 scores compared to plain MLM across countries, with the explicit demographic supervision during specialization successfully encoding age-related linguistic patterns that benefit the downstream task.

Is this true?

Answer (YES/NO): NO